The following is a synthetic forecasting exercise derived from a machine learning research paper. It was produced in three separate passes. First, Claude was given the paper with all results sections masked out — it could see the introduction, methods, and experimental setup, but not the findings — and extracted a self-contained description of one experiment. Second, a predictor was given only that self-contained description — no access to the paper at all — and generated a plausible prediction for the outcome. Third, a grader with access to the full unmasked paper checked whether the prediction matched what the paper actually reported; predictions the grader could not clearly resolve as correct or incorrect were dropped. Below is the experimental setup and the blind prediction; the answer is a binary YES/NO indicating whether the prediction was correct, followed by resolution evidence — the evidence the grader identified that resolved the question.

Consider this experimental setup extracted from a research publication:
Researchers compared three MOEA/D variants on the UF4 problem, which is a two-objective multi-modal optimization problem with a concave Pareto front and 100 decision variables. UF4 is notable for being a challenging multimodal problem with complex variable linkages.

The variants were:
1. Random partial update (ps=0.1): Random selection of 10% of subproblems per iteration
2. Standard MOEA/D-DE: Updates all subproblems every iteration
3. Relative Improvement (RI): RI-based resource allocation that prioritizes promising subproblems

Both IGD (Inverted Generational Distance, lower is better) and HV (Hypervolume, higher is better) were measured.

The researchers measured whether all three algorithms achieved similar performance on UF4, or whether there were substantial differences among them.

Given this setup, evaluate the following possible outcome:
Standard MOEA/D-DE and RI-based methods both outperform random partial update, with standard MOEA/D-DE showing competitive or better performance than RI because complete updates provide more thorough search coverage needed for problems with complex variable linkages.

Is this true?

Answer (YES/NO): NO